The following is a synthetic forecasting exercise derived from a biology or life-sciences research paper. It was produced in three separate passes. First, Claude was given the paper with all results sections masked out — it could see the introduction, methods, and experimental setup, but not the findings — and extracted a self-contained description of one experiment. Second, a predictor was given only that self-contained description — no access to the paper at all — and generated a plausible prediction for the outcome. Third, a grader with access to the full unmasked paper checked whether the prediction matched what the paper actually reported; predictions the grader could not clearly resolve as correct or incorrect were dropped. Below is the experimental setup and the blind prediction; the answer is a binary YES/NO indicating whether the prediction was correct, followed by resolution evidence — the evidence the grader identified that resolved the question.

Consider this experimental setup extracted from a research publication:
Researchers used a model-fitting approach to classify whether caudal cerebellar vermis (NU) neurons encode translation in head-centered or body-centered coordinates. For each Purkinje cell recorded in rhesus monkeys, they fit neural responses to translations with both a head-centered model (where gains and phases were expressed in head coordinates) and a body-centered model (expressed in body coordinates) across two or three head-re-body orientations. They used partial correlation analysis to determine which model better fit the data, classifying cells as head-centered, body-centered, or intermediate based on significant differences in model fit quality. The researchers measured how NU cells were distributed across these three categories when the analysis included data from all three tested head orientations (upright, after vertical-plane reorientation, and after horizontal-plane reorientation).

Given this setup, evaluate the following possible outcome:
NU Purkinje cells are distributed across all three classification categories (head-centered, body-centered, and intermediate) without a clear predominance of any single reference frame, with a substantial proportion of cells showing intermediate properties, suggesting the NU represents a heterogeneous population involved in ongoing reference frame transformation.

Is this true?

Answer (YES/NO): NO